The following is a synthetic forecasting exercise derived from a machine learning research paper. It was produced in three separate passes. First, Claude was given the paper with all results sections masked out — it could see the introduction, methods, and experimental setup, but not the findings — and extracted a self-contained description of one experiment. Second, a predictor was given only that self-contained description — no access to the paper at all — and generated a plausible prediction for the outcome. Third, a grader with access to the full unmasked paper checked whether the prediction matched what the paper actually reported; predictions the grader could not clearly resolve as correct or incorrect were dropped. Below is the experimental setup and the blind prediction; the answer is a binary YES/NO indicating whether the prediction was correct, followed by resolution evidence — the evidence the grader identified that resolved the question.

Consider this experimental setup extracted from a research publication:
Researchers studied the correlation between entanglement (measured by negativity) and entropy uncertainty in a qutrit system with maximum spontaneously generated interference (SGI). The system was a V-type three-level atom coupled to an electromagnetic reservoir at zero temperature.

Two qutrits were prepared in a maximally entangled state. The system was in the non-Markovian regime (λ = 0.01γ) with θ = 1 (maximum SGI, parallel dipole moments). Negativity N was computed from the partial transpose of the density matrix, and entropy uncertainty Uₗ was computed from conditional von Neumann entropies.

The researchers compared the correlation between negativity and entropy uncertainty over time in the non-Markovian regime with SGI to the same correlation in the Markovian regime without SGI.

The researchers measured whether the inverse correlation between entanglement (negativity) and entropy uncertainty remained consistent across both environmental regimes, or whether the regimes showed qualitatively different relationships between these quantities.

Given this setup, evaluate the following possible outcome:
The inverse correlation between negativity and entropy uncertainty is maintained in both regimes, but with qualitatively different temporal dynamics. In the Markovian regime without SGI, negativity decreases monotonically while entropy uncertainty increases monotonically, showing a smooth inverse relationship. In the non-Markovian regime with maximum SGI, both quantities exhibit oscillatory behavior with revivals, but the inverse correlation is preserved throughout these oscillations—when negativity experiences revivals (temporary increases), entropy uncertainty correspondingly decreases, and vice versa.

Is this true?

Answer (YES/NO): NO